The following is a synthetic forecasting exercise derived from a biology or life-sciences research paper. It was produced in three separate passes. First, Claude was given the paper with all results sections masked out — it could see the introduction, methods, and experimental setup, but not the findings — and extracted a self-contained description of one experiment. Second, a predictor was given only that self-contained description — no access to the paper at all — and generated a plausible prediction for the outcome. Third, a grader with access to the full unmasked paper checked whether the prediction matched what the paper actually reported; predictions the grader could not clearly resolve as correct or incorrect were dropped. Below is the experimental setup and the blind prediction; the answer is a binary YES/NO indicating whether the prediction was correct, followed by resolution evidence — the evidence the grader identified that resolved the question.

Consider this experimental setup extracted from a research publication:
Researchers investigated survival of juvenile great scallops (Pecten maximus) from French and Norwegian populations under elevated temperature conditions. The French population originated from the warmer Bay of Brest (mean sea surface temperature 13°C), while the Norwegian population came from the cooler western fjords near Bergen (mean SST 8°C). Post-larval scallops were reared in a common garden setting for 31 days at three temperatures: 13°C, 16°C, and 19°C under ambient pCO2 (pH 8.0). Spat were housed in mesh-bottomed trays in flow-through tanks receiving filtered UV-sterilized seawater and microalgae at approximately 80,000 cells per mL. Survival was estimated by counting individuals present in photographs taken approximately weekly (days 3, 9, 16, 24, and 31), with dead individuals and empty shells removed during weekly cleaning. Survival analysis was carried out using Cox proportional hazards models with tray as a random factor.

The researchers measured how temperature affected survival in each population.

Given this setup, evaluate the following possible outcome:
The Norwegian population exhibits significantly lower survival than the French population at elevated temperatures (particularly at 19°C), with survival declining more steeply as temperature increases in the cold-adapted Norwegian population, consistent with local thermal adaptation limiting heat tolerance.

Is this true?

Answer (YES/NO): NO